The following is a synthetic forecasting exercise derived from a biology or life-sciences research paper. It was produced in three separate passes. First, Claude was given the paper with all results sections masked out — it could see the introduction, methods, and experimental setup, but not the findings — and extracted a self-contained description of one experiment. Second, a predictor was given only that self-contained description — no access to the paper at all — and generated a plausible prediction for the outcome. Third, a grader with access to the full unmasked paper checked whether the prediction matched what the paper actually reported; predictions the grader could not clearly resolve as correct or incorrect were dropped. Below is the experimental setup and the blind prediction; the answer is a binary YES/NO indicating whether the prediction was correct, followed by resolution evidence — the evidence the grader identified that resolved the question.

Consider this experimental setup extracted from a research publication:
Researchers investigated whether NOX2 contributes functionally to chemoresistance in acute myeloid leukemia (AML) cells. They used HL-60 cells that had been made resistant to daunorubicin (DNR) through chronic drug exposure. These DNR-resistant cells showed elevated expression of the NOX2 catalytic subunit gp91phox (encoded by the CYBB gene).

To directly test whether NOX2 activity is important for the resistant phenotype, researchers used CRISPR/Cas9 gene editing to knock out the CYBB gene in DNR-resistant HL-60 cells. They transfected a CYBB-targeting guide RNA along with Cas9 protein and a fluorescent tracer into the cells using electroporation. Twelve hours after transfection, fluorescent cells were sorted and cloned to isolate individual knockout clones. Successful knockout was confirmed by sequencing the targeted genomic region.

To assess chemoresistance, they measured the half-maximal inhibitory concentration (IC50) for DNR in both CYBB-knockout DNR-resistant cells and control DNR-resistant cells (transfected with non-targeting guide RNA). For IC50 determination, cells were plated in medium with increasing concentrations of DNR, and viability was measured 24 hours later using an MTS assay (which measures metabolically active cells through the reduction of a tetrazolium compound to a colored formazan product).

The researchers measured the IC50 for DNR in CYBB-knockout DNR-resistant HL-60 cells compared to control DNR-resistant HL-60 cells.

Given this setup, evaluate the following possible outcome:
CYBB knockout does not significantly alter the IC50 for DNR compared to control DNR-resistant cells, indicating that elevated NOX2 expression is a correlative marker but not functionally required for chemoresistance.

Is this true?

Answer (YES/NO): NO